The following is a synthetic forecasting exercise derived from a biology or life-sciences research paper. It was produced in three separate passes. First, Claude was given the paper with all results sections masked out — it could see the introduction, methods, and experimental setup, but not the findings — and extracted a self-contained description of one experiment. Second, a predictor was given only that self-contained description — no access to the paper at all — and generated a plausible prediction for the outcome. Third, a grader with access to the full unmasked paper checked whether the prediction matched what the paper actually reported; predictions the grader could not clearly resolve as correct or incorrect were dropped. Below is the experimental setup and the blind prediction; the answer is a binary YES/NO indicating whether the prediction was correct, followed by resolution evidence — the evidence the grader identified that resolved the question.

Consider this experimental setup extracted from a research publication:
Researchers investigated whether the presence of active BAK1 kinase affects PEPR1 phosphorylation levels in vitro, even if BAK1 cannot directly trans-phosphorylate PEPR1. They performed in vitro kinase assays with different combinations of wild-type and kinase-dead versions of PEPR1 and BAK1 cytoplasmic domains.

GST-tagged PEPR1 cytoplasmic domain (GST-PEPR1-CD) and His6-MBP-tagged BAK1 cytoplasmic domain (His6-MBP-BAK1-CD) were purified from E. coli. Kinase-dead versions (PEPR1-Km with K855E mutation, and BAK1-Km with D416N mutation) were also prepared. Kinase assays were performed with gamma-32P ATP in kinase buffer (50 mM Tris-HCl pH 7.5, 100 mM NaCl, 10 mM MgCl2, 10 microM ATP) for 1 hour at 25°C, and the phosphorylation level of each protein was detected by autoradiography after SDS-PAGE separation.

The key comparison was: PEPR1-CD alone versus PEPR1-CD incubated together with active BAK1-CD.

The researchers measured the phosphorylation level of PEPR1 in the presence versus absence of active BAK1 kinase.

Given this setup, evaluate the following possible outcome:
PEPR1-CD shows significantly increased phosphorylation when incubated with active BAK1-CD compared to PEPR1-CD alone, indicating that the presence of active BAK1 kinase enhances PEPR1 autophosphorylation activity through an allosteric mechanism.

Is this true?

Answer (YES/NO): YES